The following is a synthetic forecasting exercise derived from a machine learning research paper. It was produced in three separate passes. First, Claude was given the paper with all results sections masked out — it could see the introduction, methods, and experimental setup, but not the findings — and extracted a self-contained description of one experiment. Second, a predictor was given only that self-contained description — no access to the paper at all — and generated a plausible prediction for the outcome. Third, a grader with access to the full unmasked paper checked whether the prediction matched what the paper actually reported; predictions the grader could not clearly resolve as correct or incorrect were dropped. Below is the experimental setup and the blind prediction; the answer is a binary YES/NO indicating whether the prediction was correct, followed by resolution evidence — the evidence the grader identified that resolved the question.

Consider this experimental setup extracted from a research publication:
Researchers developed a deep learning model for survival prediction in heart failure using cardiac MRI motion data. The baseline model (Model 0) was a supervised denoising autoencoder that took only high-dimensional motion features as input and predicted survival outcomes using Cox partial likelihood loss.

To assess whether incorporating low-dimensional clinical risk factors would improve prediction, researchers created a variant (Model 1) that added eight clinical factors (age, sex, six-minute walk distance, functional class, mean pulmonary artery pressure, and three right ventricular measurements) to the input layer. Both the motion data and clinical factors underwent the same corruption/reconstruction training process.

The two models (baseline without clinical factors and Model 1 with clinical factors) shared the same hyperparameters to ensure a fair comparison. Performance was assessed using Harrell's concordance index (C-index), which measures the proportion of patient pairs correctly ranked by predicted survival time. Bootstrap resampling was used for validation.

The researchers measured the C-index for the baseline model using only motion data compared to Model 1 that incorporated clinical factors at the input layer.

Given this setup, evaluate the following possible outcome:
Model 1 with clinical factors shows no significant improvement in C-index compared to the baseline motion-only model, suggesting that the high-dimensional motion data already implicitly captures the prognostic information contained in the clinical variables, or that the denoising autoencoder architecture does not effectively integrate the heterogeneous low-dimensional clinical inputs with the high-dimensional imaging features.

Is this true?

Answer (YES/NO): YES